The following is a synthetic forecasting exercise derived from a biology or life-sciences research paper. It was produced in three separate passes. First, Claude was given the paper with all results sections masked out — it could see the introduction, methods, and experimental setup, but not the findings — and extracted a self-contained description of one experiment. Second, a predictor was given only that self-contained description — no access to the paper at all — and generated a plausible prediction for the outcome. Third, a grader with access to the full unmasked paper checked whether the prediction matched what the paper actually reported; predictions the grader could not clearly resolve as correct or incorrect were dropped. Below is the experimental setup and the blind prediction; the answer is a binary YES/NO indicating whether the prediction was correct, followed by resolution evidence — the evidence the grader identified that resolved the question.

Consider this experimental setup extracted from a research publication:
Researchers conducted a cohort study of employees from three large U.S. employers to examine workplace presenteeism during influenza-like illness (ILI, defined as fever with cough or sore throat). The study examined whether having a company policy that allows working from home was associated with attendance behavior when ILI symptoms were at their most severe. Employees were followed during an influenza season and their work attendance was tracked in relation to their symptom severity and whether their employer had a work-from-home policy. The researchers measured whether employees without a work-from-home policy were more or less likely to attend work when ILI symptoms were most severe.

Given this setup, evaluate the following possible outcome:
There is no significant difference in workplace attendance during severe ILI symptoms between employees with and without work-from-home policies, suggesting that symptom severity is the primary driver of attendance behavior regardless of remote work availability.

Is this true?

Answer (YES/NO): NO